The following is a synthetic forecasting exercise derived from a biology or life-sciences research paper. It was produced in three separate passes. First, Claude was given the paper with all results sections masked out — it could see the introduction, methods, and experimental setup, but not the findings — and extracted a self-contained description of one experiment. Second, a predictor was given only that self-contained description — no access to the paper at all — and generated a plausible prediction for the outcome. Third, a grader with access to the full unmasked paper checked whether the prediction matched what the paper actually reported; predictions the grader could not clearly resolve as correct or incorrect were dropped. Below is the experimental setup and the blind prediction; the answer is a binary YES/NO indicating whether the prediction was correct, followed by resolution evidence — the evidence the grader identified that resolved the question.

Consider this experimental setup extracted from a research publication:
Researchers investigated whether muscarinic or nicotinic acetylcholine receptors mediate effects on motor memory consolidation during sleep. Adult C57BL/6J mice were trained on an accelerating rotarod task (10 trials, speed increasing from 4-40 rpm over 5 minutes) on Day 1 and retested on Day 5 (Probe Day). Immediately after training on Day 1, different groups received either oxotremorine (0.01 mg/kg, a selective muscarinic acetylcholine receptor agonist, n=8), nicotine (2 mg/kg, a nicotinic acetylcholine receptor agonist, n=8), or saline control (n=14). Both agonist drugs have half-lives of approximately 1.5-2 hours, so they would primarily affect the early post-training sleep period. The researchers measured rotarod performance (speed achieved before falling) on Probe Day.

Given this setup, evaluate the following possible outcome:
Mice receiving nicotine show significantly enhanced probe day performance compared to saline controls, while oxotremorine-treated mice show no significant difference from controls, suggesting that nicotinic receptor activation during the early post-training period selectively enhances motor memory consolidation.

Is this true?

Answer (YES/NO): NO